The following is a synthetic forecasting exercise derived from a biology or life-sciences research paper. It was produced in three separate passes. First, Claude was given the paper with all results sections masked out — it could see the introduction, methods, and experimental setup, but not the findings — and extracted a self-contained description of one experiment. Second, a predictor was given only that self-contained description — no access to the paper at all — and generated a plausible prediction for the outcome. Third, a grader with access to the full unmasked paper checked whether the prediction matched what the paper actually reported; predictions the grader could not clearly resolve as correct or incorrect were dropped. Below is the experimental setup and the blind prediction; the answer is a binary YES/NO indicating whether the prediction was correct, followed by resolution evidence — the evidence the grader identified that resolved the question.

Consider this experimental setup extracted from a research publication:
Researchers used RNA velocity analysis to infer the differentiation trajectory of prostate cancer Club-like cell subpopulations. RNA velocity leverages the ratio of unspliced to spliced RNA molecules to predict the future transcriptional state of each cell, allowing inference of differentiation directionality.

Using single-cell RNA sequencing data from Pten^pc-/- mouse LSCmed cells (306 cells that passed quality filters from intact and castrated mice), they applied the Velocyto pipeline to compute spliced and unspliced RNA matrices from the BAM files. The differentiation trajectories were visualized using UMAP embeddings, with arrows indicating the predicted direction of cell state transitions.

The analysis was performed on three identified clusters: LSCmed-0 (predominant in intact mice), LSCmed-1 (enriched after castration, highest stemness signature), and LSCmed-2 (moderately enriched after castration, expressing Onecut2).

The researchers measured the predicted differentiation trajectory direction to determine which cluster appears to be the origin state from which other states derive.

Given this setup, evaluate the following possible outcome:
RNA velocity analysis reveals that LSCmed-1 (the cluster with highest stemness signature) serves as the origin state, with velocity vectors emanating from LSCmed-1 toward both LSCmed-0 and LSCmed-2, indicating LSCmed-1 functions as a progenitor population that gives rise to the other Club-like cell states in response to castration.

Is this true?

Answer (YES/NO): NO